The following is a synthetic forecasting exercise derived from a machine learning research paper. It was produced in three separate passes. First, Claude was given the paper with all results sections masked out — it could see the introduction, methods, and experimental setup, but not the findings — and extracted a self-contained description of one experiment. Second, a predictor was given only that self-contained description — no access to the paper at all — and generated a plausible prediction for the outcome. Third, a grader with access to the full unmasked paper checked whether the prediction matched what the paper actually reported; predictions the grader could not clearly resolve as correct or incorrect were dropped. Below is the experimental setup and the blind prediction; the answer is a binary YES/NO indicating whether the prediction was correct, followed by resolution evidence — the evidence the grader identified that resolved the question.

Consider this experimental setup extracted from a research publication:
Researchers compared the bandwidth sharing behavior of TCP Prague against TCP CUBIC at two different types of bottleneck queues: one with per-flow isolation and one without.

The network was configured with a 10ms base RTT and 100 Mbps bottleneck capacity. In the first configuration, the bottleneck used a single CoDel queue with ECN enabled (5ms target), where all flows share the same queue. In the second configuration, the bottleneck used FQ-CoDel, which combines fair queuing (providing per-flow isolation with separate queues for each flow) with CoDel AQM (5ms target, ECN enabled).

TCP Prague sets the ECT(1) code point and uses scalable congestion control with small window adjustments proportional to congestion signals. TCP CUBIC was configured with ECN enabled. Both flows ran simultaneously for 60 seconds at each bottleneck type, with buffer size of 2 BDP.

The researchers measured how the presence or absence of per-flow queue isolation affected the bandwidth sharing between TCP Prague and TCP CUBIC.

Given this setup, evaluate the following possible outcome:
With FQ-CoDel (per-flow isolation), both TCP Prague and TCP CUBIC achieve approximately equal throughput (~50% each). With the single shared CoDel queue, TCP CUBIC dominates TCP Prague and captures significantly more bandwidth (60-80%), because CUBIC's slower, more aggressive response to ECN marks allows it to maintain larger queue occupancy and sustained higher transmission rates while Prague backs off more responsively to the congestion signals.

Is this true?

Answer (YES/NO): NO